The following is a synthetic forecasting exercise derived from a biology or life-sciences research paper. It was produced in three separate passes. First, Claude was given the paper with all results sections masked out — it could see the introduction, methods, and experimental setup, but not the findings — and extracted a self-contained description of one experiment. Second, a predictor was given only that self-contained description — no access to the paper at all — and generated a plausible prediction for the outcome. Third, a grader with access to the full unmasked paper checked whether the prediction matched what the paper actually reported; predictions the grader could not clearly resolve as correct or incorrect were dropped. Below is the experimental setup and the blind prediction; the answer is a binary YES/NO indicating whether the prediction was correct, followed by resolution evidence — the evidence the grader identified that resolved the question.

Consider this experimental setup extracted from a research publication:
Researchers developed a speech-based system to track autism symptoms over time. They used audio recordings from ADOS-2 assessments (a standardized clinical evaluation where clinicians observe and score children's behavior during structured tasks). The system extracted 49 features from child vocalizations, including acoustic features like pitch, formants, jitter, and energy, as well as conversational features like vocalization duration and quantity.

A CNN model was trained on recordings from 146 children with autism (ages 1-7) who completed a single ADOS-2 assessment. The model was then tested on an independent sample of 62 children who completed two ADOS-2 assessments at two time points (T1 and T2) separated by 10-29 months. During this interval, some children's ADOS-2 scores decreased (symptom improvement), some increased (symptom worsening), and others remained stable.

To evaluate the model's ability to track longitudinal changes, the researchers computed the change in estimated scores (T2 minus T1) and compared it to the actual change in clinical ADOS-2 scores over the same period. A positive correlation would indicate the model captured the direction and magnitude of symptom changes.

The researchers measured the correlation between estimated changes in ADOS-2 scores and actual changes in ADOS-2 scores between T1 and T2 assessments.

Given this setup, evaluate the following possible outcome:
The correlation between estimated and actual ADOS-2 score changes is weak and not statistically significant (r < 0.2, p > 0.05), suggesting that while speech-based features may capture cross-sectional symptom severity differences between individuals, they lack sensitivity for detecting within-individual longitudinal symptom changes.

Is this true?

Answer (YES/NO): NO